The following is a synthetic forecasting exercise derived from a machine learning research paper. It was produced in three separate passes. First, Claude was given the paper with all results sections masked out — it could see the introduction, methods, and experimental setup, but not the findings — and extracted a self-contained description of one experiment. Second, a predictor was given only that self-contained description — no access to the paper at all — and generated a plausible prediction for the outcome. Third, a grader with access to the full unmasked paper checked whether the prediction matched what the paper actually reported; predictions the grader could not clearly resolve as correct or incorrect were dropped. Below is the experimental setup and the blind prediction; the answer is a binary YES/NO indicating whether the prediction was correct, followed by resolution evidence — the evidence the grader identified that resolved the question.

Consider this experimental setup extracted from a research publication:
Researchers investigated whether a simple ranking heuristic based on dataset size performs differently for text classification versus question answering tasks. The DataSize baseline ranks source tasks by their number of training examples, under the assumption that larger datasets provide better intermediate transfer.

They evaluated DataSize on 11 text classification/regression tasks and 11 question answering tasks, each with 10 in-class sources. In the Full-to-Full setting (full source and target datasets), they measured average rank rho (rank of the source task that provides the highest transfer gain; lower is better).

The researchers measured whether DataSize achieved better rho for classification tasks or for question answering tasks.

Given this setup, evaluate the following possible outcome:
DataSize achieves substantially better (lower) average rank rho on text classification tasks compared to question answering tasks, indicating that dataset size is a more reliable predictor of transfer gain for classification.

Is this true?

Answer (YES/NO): NO